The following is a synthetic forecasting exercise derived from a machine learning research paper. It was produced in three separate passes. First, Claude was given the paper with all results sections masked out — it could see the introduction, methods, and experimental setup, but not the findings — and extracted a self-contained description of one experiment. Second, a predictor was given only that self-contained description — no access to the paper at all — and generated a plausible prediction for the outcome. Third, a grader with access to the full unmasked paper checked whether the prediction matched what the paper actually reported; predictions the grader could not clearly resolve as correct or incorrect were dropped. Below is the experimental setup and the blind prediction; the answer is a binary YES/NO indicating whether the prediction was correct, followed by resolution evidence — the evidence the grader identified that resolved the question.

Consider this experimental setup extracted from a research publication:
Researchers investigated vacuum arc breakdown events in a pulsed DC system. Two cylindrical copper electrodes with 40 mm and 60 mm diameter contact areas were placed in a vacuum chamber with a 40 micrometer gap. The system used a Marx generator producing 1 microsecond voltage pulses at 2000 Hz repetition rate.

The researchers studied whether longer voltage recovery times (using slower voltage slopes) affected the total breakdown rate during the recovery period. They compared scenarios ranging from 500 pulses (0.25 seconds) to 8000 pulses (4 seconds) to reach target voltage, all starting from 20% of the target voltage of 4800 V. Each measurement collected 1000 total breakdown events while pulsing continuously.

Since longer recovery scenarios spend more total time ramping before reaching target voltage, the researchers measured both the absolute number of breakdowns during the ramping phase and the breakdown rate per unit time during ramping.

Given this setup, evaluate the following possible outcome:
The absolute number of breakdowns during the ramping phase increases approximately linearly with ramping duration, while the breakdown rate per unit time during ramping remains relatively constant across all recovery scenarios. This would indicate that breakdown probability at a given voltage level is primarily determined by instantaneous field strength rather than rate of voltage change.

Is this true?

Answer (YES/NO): NO